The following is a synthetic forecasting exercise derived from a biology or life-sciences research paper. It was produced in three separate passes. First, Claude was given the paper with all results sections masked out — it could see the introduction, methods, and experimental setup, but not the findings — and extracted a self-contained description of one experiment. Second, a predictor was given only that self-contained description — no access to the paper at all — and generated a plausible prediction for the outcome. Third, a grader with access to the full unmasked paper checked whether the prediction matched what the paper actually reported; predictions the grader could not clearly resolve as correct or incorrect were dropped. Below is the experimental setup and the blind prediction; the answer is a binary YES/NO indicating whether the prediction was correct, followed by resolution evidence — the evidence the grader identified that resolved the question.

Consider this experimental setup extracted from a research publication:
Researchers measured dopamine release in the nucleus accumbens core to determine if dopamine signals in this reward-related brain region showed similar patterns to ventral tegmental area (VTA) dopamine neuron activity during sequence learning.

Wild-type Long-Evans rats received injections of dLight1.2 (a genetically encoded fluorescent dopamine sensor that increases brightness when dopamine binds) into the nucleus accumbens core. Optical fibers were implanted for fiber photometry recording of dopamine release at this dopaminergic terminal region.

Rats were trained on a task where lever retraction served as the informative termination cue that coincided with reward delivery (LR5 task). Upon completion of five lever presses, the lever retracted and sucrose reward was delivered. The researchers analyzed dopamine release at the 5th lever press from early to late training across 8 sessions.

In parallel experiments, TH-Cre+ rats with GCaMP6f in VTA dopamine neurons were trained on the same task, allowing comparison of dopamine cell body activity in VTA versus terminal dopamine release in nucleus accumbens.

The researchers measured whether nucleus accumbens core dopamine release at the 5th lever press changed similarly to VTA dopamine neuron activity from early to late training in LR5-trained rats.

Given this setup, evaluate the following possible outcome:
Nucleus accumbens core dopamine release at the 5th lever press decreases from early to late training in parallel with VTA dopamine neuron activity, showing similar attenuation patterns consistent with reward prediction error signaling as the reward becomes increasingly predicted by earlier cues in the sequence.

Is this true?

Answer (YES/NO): NO